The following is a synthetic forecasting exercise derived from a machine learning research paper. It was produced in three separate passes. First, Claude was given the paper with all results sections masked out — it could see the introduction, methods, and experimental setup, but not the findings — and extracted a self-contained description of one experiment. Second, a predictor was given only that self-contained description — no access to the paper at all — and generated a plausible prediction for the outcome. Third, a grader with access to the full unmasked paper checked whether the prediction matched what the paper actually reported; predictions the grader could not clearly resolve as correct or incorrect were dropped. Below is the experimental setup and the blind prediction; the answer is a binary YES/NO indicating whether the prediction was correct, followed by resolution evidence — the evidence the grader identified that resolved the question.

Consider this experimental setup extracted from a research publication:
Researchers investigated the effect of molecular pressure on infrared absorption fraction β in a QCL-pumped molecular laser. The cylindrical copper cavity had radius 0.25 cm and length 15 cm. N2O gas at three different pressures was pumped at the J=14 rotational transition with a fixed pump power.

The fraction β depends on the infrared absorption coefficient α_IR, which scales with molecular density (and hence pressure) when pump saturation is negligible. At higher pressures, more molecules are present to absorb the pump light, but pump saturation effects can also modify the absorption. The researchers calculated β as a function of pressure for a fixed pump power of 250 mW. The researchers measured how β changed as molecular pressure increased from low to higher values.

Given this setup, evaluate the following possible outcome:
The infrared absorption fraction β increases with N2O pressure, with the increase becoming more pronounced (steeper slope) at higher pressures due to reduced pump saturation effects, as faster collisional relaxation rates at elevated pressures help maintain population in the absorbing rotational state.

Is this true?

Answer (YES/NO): YES